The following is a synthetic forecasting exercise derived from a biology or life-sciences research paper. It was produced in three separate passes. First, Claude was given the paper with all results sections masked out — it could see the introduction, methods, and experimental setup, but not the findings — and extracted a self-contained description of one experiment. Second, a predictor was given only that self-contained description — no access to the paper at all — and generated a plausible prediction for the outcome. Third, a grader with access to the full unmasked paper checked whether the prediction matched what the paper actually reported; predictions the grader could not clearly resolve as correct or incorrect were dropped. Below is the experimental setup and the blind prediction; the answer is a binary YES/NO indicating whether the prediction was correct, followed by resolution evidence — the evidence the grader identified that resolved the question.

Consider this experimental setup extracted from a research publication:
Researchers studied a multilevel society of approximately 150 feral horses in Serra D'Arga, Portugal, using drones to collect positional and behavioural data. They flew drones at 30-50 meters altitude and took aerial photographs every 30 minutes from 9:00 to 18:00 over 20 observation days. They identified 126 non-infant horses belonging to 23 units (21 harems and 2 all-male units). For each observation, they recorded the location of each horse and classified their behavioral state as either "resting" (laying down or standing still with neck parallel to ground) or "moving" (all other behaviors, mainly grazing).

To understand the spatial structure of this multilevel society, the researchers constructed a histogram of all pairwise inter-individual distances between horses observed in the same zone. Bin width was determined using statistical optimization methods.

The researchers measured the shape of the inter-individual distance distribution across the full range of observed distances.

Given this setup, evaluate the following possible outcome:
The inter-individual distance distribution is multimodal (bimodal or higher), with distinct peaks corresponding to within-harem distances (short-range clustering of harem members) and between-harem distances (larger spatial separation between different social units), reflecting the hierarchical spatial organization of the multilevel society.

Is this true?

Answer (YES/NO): YES